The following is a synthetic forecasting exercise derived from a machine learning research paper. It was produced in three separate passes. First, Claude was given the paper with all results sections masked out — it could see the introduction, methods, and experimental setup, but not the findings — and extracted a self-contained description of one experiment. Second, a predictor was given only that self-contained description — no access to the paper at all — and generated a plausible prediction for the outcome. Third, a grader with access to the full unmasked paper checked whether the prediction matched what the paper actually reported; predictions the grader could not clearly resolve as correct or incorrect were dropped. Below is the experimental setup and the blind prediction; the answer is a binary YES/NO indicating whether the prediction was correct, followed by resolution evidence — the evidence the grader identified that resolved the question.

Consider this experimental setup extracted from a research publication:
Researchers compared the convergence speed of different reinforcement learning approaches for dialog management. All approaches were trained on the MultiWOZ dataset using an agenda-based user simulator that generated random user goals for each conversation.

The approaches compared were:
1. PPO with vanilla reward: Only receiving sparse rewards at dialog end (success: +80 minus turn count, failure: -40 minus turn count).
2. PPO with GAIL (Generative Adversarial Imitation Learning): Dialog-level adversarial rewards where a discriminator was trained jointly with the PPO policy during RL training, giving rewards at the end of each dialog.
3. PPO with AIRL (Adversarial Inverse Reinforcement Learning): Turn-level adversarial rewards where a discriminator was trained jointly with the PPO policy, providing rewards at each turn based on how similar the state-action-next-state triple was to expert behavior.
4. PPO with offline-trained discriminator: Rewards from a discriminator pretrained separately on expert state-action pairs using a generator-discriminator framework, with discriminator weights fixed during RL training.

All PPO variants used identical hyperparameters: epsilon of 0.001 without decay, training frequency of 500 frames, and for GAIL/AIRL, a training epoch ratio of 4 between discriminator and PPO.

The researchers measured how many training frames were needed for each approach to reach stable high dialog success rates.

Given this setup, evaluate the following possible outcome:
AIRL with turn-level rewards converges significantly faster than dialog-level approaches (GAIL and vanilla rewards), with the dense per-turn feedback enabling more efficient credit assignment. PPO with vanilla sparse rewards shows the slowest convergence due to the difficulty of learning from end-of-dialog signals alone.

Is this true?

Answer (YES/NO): NO